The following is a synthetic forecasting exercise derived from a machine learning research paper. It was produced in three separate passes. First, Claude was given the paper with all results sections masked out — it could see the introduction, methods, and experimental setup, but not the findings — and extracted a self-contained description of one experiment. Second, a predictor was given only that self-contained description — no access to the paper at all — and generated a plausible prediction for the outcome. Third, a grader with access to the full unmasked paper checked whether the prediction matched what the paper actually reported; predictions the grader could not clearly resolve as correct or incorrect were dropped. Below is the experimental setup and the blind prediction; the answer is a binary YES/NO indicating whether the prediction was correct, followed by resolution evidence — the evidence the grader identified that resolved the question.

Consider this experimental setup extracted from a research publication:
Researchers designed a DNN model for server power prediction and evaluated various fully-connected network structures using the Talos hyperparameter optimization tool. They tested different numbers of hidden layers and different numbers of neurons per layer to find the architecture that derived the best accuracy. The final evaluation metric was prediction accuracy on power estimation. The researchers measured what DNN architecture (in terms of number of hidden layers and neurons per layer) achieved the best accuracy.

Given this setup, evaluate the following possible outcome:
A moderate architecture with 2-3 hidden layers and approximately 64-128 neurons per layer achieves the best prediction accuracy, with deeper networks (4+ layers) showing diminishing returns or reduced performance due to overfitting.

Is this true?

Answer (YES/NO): NO